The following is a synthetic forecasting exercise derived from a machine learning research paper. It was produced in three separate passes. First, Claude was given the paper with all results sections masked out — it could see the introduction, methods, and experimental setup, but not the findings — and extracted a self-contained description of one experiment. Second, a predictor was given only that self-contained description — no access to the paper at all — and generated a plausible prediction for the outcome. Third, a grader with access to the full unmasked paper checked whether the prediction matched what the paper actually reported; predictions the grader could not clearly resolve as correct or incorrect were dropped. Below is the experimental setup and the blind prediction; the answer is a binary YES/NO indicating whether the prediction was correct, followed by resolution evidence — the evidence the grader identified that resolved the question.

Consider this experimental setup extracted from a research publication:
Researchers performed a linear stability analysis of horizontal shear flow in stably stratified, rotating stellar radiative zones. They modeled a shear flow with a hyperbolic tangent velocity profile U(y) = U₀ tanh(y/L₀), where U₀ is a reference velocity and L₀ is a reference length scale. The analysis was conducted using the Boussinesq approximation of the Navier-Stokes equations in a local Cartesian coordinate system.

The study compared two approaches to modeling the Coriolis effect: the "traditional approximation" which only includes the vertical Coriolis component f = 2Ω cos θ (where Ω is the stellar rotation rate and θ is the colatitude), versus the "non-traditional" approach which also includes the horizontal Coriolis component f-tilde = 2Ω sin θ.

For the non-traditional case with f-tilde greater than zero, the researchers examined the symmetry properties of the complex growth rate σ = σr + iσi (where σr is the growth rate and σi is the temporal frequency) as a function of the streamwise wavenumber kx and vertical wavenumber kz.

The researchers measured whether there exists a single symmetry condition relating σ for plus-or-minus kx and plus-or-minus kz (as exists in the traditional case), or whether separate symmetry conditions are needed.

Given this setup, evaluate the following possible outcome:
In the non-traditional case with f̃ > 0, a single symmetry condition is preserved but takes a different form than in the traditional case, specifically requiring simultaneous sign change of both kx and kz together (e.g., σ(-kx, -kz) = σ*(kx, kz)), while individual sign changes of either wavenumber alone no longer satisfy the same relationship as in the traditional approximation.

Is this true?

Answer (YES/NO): NO